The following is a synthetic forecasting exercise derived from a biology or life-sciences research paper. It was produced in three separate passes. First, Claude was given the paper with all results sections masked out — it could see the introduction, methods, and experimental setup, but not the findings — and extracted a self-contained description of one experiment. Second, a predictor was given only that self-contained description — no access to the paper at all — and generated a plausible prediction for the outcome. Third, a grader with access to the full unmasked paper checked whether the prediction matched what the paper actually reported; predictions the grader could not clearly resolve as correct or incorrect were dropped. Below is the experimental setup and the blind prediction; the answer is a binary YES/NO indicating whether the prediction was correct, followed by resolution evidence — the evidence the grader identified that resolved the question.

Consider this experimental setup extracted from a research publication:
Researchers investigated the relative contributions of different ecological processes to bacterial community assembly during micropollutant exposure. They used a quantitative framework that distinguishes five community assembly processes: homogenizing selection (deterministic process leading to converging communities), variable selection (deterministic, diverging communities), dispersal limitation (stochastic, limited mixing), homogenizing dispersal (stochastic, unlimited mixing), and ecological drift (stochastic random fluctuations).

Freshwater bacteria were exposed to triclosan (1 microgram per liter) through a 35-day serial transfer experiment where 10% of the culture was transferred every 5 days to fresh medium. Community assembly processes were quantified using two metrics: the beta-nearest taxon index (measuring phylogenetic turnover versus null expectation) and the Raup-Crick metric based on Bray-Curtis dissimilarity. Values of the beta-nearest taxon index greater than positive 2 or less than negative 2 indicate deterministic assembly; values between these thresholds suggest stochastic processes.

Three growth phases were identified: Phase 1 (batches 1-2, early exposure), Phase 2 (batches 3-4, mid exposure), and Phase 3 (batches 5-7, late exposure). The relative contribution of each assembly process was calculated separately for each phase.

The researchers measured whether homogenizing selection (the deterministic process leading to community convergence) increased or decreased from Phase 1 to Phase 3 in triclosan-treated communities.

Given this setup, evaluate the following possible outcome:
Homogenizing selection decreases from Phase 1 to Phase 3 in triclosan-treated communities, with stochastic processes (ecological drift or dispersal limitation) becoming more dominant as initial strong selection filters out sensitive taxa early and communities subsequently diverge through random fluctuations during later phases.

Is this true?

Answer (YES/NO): NO